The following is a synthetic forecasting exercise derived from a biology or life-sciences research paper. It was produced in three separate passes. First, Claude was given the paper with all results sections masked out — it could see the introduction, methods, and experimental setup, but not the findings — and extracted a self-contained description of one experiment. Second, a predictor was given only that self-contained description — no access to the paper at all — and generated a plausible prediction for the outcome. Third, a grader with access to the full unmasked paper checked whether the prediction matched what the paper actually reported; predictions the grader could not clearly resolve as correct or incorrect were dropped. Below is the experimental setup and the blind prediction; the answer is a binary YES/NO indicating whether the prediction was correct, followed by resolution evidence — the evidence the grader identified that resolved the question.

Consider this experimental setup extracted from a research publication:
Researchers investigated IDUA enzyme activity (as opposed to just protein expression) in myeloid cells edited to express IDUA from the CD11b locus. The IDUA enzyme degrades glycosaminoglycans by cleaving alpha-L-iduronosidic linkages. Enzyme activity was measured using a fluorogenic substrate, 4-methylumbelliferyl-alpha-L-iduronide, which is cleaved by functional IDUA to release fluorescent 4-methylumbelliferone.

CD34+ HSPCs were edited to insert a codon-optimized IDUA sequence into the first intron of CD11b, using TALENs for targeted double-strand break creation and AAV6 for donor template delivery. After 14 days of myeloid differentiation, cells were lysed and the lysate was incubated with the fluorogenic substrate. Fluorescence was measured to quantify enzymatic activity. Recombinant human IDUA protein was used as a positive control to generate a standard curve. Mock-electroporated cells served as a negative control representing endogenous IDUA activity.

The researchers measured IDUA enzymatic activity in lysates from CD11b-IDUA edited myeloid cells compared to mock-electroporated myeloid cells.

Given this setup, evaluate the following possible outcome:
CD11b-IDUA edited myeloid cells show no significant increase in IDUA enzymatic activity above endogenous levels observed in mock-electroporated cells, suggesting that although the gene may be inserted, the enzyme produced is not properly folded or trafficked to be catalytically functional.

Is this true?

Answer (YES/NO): NO